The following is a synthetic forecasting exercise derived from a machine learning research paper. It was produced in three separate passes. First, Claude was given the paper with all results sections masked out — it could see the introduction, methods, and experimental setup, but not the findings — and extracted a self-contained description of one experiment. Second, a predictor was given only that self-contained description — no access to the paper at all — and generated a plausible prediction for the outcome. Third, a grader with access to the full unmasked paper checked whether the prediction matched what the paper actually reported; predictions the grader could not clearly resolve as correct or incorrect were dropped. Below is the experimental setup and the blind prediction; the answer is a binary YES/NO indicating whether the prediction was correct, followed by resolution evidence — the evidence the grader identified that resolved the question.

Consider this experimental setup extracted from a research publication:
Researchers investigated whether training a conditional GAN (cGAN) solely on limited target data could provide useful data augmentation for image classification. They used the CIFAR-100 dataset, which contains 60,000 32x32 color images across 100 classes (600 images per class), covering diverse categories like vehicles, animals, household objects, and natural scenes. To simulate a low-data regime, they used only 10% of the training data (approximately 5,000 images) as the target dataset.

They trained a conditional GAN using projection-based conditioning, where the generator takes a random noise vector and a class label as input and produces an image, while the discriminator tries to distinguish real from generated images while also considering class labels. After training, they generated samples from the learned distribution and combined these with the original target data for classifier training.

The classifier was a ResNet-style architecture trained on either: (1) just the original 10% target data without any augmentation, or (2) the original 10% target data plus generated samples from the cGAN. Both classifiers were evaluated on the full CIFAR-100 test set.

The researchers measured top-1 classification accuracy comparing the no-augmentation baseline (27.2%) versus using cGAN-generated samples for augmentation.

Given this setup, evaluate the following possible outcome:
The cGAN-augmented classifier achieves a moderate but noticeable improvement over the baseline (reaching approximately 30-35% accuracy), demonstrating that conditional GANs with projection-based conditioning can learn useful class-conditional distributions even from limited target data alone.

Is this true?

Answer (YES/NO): NO